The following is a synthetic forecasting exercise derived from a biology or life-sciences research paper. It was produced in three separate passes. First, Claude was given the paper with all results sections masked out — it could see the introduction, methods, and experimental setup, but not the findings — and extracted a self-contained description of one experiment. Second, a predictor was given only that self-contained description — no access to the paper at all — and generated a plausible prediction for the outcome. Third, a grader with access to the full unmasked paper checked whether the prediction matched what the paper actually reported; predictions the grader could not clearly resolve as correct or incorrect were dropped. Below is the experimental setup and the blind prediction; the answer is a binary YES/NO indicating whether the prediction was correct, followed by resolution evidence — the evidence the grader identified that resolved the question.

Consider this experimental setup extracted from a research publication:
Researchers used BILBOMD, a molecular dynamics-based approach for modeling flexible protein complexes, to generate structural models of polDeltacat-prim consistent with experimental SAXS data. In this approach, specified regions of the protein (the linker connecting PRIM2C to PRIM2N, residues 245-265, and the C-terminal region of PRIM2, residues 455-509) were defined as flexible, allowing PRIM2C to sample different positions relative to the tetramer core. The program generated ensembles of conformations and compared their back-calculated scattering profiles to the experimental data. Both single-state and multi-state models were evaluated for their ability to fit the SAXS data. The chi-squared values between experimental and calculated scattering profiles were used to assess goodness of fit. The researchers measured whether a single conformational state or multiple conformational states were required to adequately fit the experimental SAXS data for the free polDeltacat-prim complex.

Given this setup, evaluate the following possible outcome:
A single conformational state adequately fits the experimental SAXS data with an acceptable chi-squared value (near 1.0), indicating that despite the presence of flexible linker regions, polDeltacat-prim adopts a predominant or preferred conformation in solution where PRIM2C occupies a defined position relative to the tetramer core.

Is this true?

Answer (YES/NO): NO